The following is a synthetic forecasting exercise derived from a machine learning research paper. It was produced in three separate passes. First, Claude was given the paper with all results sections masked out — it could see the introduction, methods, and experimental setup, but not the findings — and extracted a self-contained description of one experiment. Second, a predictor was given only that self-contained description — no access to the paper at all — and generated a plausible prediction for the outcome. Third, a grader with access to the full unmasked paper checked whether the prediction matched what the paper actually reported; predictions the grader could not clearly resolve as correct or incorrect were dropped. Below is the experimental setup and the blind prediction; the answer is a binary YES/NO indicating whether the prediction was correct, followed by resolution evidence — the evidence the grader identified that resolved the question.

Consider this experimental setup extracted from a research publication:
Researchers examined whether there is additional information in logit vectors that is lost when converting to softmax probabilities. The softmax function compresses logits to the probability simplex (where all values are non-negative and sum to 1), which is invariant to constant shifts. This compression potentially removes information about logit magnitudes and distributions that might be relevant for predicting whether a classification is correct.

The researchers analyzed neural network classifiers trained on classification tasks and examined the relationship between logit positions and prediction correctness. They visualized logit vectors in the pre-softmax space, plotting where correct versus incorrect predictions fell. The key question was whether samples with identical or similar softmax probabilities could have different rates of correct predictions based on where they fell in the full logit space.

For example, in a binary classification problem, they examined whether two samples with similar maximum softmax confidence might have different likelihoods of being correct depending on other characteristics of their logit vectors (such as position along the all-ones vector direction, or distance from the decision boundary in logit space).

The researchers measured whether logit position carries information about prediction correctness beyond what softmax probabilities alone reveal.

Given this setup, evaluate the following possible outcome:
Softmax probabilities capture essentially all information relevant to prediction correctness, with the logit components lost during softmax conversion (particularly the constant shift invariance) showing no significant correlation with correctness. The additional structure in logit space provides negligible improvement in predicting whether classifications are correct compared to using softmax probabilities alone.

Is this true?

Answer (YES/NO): NO